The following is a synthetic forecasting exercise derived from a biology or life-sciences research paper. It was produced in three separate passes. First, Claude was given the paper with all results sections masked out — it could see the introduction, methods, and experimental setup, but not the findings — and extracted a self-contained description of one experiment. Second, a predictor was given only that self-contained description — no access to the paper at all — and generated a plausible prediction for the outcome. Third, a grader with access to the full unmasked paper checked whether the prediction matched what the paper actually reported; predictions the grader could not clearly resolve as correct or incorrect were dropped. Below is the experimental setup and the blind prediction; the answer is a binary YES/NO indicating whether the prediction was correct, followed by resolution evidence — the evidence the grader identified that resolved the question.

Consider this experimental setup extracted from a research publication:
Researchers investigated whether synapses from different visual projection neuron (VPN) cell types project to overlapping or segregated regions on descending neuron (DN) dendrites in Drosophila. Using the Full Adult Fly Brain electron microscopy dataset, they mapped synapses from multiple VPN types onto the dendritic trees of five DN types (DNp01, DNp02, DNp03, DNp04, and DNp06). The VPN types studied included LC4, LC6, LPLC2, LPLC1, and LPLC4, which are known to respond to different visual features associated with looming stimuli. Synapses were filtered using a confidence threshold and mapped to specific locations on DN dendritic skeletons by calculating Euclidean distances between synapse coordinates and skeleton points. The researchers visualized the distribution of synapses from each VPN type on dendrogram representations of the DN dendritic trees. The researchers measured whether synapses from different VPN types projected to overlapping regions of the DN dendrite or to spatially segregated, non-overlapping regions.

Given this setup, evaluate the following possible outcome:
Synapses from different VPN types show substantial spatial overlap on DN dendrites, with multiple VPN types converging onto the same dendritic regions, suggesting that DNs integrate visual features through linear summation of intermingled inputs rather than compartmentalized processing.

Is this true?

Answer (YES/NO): NO